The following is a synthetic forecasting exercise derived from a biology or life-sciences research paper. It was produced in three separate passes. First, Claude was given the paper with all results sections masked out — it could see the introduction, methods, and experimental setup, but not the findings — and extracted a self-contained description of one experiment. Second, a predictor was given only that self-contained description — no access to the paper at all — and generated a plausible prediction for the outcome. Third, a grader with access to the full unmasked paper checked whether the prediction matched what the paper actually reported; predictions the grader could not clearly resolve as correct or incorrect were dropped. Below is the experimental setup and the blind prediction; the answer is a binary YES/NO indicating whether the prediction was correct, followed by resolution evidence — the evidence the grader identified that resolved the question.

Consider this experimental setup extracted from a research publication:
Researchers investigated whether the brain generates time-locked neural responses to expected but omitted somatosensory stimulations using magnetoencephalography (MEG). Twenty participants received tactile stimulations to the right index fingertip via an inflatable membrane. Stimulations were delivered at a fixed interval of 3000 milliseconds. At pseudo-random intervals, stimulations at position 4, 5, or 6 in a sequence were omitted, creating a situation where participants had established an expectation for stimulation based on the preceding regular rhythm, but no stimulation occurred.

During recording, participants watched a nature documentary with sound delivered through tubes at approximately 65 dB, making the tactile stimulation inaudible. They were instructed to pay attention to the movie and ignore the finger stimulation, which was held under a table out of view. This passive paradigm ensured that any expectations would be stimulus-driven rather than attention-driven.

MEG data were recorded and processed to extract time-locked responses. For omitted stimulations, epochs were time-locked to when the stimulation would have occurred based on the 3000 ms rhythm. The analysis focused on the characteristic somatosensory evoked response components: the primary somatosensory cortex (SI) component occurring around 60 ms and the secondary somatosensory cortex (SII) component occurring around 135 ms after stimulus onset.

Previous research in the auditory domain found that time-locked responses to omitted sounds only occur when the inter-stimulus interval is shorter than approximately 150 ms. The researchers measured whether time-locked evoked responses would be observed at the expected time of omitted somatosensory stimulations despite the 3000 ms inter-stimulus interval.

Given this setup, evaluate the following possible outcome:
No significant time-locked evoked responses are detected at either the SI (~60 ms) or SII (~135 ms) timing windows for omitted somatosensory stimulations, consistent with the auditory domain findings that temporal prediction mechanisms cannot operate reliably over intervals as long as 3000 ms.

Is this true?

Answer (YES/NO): NO